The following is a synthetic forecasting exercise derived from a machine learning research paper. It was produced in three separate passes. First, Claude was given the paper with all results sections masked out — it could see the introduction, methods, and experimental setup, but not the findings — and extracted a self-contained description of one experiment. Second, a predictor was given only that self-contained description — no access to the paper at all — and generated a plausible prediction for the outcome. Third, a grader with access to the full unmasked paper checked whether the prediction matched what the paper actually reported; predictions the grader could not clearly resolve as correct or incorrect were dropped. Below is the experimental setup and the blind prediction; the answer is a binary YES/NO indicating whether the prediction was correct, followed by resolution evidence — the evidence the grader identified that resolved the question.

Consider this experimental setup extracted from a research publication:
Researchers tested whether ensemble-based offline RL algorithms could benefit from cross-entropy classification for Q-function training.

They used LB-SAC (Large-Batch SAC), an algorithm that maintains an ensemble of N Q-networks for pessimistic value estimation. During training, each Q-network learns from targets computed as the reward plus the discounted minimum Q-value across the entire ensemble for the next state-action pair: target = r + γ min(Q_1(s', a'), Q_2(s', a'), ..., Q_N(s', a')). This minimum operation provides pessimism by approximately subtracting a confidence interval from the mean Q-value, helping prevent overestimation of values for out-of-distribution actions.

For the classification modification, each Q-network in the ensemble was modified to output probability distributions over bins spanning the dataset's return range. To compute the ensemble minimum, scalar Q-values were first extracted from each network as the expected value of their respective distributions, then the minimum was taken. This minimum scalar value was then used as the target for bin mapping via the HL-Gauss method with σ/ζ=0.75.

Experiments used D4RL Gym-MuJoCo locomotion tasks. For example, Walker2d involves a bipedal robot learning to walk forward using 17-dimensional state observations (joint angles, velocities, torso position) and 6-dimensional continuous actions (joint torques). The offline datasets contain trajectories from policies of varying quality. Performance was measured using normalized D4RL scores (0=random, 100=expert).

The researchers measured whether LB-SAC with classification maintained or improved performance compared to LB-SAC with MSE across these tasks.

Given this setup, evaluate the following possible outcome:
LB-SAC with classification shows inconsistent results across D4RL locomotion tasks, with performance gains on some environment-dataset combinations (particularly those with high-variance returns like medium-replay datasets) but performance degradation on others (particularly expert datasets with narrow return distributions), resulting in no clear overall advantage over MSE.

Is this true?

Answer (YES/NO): NO